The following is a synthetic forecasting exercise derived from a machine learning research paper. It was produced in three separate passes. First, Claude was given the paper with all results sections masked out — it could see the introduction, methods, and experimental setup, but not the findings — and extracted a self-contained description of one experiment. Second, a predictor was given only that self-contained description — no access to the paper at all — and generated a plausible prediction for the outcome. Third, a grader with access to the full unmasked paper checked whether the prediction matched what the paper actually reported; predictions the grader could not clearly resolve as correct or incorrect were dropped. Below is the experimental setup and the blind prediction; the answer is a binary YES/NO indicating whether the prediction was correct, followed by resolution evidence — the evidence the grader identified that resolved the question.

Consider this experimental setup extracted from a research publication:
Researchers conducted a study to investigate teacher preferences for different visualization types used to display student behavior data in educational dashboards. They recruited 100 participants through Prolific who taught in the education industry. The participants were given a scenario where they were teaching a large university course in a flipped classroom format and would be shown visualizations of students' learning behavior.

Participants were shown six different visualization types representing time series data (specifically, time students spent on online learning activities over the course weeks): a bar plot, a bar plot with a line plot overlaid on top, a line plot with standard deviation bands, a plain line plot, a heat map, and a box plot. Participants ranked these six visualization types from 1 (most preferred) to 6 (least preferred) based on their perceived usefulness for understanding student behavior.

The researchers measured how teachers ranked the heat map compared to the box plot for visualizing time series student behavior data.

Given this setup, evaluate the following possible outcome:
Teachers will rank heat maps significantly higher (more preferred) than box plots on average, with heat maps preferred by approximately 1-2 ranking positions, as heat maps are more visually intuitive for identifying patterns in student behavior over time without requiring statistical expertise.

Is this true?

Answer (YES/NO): NO